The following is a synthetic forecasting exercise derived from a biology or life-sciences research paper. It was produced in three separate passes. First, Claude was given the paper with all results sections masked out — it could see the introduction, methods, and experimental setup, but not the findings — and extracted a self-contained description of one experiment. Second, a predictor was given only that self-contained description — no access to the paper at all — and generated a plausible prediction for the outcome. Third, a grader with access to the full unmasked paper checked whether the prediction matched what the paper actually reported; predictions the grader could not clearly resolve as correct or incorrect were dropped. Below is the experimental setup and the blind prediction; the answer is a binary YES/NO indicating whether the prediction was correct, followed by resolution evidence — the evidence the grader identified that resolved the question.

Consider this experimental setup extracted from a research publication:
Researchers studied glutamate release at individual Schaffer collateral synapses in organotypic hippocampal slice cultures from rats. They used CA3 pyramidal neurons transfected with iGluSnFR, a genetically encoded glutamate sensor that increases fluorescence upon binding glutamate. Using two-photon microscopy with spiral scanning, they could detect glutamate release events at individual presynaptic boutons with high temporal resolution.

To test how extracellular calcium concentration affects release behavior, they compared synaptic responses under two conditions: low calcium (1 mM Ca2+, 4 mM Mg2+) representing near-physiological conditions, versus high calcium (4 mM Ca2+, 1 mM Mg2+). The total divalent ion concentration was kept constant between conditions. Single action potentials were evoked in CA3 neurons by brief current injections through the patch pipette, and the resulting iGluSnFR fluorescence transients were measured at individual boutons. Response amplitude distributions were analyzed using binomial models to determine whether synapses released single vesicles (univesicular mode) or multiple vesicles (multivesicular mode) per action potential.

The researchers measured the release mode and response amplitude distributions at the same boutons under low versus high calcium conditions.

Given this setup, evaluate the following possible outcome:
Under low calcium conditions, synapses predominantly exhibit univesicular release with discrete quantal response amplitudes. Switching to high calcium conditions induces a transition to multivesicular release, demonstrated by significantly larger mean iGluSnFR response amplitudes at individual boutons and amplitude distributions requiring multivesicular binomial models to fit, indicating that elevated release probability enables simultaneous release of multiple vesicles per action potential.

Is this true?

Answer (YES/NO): YES